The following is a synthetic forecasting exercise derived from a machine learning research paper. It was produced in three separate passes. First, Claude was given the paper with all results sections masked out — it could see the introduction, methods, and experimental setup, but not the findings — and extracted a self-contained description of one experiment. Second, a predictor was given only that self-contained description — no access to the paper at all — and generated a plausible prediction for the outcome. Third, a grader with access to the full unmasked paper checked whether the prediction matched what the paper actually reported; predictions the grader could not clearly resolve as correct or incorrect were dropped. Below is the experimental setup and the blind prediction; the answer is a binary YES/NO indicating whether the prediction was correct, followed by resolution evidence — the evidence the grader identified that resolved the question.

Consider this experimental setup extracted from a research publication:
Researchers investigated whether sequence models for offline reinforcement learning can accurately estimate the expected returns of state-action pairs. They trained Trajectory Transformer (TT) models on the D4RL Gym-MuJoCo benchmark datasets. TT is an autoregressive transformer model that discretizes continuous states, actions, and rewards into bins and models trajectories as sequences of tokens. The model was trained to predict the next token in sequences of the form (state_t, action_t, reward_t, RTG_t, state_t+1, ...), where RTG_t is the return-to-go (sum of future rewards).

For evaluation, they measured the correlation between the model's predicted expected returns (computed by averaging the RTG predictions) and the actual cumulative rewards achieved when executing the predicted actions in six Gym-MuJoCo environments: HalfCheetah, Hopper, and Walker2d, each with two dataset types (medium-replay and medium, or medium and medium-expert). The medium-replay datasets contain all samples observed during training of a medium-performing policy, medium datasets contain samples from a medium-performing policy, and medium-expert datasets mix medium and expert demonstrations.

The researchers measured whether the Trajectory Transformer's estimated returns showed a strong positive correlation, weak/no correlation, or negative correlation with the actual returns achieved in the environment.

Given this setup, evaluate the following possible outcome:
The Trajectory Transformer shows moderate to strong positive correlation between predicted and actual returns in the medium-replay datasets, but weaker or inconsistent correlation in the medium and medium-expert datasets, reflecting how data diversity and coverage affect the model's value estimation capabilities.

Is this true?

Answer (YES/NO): NO